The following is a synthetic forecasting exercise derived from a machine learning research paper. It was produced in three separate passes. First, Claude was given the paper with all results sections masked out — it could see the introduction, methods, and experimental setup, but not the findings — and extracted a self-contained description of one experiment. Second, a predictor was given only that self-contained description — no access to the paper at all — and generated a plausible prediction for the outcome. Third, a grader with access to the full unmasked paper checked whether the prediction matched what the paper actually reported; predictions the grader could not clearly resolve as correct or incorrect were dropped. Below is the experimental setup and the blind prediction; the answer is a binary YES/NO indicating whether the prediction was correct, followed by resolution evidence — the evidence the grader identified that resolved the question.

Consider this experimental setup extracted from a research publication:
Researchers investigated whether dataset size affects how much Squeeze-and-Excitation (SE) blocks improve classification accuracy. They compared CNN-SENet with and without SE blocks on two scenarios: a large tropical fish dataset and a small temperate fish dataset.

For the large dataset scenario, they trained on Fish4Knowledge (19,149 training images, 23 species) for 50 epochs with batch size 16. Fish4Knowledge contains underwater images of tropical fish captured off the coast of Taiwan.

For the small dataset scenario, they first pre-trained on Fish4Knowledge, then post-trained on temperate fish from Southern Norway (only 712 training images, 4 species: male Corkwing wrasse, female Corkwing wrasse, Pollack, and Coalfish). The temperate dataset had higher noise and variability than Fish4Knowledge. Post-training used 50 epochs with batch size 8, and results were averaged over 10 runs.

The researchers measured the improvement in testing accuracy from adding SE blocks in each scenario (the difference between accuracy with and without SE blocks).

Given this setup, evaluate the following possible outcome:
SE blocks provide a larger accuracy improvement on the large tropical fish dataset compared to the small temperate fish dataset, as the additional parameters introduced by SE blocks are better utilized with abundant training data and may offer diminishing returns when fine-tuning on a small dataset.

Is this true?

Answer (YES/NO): NO